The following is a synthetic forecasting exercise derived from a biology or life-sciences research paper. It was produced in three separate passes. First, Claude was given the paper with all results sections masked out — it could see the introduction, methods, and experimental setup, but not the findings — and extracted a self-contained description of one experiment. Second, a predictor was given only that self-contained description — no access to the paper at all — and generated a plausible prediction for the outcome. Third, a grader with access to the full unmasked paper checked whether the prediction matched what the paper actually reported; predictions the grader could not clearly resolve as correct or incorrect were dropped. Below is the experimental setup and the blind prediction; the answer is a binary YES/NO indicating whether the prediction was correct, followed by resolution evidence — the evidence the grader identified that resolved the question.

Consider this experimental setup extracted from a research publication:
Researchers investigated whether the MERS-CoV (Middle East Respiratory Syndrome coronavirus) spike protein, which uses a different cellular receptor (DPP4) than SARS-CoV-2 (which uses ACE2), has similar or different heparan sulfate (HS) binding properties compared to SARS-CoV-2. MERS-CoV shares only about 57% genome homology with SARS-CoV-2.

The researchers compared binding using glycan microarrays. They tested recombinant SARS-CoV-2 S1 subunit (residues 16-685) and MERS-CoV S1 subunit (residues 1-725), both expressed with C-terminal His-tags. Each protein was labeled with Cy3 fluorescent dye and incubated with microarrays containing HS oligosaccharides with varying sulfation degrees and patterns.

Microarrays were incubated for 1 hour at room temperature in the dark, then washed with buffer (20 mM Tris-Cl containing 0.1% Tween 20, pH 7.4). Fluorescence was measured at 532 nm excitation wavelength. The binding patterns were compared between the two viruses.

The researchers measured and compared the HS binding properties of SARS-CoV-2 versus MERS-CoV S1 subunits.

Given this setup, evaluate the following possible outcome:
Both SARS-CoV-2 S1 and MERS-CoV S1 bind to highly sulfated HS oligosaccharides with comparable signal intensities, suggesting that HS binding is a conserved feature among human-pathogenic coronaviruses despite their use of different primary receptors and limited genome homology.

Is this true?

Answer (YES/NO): YES